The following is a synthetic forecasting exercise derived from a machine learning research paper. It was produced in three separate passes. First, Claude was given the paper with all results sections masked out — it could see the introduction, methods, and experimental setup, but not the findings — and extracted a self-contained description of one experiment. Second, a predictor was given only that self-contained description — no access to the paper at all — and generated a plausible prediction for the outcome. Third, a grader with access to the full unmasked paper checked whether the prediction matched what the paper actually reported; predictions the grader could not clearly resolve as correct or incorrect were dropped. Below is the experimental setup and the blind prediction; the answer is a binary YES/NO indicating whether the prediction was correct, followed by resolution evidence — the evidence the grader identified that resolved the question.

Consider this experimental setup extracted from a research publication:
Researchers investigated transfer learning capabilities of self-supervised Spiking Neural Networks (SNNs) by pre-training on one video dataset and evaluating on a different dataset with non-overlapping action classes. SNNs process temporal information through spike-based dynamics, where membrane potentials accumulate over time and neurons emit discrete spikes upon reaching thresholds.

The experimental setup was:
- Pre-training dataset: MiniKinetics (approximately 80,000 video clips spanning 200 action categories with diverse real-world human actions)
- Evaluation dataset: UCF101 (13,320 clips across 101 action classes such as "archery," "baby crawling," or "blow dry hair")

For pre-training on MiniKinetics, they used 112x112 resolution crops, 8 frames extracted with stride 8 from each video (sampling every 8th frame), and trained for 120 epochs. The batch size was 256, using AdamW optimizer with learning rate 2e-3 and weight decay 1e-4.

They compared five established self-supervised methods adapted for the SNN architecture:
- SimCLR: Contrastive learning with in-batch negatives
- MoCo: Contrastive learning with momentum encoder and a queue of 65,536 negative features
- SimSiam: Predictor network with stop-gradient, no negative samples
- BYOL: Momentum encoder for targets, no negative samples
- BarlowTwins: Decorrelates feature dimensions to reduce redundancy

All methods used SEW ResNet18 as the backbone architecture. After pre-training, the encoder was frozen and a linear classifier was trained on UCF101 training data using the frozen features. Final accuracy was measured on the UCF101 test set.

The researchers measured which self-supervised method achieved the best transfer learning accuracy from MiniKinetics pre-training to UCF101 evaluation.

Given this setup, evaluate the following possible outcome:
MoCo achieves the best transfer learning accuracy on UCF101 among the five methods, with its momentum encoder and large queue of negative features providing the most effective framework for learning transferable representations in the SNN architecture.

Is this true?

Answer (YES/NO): NO